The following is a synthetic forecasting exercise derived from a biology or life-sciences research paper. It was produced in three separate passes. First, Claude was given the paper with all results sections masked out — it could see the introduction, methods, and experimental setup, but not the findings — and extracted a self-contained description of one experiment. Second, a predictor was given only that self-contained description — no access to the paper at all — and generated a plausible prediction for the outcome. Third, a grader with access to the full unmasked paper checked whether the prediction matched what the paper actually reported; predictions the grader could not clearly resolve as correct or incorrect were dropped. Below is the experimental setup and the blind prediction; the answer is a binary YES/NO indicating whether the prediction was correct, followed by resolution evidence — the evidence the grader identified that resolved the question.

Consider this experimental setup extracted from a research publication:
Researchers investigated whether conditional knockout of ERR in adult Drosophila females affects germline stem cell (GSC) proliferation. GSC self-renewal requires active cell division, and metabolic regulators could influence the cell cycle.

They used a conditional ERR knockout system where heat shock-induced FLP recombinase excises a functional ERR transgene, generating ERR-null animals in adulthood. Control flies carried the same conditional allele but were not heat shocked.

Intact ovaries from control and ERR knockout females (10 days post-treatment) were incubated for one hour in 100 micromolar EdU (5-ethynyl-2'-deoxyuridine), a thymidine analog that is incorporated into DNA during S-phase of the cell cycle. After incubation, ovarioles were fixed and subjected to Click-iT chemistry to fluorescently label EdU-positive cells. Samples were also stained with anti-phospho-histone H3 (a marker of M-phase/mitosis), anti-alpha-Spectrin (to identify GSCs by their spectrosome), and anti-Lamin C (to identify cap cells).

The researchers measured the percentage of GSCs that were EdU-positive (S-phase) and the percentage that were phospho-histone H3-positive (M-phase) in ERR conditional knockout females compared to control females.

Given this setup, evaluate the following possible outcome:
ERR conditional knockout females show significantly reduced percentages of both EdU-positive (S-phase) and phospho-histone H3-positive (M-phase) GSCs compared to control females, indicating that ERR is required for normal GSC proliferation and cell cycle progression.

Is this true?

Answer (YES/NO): NO